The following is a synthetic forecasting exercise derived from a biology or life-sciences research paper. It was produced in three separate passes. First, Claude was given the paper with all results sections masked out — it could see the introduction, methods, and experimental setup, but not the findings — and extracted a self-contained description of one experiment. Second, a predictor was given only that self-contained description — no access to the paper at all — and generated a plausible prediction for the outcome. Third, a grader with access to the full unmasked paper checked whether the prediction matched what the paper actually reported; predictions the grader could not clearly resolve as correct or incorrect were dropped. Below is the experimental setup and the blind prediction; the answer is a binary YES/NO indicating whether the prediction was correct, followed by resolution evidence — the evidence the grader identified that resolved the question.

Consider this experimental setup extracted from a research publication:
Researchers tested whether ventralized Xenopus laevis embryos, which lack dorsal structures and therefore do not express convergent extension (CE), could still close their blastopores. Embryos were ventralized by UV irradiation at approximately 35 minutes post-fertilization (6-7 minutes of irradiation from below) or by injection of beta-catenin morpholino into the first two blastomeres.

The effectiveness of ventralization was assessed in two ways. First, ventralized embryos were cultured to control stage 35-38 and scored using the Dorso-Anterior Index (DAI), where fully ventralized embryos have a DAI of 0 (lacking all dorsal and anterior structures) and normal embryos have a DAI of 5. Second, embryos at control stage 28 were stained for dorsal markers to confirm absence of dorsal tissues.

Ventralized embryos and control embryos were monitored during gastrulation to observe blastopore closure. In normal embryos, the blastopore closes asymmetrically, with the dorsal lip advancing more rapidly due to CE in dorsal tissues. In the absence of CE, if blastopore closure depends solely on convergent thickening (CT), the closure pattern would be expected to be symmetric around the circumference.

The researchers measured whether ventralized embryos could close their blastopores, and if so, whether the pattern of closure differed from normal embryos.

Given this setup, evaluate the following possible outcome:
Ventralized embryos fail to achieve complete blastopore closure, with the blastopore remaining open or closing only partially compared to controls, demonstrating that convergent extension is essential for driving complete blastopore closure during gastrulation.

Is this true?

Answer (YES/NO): NO